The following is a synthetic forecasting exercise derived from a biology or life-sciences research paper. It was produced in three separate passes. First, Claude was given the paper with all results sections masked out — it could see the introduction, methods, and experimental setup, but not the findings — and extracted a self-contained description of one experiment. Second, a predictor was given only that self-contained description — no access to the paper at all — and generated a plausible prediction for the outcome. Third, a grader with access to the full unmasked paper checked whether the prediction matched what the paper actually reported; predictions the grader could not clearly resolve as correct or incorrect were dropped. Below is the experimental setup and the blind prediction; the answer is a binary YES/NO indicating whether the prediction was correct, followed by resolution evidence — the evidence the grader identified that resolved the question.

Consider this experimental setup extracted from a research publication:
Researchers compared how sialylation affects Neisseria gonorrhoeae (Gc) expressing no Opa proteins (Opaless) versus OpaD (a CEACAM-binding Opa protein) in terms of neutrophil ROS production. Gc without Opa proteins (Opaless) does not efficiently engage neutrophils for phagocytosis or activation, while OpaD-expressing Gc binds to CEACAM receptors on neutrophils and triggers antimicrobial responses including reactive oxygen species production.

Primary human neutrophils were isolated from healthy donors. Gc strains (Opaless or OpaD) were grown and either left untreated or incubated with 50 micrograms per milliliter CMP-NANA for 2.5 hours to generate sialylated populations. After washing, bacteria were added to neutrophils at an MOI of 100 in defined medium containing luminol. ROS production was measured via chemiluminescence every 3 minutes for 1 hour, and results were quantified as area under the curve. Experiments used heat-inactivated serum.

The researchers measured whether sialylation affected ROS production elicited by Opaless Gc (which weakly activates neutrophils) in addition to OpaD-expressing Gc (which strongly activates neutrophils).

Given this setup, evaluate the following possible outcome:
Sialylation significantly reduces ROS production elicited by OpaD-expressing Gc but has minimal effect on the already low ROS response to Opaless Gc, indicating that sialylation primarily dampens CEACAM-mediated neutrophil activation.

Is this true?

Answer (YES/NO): YES